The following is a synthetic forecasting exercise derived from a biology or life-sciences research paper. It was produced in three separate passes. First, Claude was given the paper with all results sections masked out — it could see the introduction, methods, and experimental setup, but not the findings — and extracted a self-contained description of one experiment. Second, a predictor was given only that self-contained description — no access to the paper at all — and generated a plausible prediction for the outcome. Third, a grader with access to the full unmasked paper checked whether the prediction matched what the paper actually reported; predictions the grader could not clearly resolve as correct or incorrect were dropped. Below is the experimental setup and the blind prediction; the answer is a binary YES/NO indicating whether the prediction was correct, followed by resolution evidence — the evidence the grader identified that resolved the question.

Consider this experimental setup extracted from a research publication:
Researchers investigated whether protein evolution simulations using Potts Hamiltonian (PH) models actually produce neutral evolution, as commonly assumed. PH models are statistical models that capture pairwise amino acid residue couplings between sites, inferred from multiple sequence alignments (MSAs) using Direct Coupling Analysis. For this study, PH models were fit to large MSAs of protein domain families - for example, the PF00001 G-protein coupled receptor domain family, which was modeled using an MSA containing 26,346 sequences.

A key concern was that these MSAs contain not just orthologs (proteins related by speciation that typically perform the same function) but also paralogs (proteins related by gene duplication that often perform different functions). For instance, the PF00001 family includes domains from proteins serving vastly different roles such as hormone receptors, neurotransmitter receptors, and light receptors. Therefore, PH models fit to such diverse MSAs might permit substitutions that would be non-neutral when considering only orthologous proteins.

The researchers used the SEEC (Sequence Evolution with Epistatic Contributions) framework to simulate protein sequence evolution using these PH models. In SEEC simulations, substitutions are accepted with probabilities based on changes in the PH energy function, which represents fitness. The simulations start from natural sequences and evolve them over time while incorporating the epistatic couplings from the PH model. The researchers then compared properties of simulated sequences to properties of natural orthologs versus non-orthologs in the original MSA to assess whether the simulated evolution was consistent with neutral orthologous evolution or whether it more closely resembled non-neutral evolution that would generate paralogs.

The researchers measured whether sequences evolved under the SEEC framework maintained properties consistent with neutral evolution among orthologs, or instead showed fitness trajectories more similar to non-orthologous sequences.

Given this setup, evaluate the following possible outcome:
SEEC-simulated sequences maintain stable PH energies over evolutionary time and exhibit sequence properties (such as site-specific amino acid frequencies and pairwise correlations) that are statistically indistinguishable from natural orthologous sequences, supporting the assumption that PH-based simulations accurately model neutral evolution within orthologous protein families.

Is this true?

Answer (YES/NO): NO